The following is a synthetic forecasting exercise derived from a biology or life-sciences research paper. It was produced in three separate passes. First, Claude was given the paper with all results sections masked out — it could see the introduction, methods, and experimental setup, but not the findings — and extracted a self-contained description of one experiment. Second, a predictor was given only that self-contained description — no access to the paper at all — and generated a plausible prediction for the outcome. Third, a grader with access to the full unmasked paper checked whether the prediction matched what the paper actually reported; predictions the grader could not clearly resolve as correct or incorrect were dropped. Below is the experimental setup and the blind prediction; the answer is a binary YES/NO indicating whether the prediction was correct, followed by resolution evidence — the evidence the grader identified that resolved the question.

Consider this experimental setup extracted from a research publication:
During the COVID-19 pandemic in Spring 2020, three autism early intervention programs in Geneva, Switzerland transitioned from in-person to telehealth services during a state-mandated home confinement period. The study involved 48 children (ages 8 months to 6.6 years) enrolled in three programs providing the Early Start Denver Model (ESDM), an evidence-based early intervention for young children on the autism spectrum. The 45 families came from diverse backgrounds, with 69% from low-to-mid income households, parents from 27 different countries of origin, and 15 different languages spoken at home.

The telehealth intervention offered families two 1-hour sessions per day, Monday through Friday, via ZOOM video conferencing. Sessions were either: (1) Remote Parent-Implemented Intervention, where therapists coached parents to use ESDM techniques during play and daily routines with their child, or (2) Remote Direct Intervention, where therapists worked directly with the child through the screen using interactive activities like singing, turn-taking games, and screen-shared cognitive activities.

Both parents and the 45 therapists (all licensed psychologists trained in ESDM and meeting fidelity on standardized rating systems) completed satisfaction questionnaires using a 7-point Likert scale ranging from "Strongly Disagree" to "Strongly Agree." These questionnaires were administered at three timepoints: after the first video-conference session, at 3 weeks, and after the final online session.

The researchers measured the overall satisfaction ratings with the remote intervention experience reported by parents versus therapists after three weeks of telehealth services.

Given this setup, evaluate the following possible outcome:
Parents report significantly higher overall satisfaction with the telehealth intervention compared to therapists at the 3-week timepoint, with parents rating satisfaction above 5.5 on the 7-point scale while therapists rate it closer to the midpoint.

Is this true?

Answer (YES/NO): NO